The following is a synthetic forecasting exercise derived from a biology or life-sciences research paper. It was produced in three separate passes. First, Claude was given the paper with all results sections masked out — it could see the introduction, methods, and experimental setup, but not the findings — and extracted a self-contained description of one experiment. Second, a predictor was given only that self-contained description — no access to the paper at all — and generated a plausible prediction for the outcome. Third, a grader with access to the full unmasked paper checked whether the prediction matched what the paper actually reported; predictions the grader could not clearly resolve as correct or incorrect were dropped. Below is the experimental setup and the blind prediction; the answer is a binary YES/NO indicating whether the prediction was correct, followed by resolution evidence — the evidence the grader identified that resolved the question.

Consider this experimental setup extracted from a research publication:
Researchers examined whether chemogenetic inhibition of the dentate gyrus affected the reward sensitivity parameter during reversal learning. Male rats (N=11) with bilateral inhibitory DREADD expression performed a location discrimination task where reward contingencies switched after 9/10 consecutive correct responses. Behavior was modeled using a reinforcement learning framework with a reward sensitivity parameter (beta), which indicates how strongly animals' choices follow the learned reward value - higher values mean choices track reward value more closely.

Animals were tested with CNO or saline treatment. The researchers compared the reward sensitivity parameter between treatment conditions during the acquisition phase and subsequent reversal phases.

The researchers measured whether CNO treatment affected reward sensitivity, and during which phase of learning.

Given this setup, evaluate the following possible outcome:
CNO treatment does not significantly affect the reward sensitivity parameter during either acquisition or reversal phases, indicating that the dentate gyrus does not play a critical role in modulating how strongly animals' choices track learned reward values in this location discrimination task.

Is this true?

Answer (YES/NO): NO